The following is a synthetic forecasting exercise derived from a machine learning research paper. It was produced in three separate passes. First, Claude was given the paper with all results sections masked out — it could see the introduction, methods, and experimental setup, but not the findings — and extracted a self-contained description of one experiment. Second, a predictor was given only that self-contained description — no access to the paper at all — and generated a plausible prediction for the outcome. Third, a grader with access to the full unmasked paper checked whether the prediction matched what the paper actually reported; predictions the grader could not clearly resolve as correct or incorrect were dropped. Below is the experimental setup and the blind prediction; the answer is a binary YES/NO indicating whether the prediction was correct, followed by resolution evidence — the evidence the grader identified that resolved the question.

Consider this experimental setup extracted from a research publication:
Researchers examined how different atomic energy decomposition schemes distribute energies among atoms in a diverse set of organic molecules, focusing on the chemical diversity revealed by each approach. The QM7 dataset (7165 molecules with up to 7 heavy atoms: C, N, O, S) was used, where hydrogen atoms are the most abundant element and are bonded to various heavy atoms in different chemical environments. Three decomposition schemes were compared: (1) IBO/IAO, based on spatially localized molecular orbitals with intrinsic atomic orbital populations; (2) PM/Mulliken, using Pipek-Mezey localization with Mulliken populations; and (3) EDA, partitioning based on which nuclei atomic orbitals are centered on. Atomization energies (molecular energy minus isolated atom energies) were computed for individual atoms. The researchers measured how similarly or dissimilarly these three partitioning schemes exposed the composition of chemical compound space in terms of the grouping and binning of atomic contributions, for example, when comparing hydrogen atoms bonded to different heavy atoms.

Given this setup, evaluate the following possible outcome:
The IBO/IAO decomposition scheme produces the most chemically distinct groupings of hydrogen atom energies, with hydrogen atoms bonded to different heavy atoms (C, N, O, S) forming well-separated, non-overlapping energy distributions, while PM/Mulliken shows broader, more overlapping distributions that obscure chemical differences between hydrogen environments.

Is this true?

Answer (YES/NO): YES